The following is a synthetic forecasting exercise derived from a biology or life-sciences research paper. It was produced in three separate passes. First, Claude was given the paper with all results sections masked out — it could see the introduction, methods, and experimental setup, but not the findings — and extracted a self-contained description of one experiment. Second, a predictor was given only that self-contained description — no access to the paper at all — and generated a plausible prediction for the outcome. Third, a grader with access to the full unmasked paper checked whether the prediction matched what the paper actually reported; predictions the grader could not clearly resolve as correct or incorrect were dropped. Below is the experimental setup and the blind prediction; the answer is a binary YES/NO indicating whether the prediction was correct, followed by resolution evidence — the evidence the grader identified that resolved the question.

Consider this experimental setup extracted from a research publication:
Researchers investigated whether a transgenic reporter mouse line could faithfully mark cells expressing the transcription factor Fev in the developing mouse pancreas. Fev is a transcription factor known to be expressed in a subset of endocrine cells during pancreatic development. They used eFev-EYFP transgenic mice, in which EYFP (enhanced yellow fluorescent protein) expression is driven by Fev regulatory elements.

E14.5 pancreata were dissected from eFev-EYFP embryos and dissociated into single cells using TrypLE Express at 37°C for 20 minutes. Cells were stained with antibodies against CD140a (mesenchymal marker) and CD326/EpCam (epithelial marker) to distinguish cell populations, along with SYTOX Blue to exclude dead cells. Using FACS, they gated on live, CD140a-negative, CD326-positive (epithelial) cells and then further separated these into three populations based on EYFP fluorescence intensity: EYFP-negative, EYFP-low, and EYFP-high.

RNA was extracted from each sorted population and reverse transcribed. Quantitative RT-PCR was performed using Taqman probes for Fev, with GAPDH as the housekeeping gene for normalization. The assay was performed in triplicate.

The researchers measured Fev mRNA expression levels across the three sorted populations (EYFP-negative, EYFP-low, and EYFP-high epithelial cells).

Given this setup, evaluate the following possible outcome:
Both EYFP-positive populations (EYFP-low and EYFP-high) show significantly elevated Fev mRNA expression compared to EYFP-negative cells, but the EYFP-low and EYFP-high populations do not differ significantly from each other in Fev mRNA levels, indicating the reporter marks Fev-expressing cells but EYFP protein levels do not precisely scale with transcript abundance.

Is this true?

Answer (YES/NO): NO